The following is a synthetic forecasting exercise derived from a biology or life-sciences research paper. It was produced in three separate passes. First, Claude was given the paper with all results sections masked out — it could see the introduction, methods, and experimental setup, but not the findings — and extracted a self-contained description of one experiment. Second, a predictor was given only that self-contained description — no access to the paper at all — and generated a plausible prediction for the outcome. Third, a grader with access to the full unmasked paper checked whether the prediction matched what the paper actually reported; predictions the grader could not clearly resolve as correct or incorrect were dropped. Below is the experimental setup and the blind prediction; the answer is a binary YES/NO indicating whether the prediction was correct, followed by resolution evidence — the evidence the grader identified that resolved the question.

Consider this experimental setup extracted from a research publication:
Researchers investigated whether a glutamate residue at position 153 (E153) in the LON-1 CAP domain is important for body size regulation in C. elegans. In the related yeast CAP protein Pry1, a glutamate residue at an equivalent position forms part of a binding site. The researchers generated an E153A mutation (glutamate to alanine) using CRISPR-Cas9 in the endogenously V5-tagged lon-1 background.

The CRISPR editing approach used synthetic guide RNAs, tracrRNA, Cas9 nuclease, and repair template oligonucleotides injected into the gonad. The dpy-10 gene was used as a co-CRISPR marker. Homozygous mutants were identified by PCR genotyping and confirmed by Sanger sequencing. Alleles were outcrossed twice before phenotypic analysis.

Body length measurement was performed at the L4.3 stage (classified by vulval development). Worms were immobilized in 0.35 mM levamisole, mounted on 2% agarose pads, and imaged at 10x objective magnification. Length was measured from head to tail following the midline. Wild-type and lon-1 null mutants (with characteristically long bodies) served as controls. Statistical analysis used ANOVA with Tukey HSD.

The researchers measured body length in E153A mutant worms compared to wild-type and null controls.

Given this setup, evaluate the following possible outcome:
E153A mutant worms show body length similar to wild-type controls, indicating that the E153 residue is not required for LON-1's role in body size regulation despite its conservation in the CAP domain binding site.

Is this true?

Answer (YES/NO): NO